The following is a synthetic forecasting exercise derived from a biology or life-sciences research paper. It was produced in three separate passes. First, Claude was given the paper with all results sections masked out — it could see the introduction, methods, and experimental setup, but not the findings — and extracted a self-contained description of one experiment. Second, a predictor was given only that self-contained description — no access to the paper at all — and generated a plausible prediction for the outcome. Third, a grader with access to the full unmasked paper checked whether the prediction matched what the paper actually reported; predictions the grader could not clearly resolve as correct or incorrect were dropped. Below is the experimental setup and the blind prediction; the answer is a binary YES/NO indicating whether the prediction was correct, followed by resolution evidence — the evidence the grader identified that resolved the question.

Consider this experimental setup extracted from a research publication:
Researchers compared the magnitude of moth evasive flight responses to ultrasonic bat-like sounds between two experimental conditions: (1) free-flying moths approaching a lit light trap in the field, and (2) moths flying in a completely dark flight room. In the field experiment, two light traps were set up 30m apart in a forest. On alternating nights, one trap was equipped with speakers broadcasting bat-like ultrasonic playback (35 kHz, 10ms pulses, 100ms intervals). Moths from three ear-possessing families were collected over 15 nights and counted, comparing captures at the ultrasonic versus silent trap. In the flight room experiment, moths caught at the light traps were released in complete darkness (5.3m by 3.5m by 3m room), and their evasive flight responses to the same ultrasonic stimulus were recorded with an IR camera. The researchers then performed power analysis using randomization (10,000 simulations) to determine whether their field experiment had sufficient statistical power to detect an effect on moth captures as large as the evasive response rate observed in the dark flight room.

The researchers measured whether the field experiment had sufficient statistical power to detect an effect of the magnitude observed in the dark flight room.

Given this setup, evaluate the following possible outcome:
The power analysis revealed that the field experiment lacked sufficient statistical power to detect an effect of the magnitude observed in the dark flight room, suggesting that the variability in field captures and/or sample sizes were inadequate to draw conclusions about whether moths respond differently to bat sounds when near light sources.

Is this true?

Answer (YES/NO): NO